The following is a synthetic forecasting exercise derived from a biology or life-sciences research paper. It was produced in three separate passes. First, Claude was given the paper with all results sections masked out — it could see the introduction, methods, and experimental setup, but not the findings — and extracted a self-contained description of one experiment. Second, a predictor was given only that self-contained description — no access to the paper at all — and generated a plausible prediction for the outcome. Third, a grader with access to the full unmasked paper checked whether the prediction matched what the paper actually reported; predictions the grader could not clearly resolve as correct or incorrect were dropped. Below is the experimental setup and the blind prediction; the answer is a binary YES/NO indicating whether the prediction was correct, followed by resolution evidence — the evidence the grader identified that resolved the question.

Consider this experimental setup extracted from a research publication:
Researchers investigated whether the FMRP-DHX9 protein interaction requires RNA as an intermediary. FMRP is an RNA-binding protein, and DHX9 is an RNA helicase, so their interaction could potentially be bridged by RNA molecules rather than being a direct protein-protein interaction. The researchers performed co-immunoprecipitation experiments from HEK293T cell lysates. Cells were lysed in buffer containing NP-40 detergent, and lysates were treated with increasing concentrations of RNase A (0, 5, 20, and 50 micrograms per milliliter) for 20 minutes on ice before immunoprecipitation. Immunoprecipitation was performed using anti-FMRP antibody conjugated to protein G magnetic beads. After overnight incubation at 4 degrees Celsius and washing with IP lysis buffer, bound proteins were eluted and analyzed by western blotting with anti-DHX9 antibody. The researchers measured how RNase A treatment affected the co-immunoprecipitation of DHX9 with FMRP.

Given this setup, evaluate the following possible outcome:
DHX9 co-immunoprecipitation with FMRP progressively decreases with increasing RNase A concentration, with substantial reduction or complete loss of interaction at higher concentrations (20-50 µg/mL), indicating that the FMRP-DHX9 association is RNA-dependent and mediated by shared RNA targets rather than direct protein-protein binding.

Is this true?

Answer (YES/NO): NO